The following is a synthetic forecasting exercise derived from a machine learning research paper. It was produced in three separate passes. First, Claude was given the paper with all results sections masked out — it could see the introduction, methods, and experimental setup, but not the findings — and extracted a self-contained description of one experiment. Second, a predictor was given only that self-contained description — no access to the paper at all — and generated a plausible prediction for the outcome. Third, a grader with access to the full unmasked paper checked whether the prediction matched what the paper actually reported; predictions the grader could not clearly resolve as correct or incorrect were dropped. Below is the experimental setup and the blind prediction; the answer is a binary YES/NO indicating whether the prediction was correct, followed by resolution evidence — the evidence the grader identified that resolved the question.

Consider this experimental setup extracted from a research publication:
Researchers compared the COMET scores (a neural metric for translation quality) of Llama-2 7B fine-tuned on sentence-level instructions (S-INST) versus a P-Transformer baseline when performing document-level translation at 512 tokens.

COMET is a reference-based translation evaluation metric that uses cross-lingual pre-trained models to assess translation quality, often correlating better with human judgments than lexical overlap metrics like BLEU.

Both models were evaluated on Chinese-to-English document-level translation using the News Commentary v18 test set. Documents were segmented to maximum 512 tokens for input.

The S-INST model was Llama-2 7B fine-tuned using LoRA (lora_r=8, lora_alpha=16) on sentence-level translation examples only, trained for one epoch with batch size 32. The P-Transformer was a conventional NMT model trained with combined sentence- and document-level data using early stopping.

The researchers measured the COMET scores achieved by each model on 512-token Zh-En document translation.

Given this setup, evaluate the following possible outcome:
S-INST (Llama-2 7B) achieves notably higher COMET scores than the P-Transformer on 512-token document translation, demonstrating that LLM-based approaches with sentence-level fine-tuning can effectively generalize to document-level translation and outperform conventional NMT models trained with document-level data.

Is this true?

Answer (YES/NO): NO